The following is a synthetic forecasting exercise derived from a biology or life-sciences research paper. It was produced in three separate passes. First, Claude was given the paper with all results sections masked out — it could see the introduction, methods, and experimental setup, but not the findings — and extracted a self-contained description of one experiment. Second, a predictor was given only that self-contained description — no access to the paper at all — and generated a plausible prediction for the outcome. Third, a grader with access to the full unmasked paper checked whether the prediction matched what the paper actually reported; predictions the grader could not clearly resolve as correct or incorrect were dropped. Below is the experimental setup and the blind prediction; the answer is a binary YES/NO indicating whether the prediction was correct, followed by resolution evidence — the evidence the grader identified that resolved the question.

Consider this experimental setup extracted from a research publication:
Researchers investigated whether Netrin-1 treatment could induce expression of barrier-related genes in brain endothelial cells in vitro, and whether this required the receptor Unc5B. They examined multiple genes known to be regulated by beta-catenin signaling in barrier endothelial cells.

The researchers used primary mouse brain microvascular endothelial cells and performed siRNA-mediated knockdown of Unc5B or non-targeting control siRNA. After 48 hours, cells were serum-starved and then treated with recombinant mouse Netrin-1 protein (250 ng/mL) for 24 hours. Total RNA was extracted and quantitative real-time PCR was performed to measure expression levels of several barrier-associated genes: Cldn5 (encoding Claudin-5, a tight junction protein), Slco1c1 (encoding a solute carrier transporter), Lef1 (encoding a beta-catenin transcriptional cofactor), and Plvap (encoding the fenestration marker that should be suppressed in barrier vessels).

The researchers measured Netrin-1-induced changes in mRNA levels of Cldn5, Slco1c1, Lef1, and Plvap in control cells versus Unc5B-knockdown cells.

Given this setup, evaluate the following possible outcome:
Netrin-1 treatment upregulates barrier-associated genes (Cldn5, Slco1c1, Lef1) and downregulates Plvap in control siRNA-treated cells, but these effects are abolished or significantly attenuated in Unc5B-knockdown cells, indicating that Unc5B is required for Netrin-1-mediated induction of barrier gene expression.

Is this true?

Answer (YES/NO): YES